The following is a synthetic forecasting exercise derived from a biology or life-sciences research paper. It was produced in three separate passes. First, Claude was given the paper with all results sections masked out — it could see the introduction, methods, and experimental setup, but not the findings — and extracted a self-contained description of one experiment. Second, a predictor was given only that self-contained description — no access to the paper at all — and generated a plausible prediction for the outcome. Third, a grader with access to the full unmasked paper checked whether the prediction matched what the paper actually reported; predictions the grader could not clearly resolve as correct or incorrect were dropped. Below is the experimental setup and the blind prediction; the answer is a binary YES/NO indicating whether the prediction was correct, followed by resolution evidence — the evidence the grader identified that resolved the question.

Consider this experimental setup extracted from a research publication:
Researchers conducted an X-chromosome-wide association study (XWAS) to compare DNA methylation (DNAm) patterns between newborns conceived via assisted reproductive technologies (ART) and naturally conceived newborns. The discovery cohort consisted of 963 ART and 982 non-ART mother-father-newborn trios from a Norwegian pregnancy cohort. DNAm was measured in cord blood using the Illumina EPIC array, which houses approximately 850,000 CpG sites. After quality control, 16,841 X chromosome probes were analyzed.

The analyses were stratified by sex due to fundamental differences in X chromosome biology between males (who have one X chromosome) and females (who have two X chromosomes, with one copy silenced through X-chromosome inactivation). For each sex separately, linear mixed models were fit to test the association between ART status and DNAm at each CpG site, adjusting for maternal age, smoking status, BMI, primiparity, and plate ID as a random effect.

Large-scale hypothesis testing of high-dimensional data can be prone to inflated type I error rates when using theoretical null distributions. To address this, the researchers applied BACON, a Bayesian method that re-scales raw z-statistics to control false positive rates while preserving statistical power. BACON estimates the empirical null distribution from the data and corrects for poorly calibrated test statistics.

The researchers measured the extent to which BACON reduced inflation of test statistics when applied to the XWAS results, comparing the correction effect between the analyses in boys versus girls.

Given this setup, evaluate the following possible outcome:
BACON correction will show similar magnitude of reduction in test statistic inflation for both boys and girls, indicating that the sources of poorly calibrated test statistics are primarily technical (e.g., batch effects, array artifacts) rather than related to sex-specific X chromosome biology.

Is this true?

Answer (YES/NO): NO